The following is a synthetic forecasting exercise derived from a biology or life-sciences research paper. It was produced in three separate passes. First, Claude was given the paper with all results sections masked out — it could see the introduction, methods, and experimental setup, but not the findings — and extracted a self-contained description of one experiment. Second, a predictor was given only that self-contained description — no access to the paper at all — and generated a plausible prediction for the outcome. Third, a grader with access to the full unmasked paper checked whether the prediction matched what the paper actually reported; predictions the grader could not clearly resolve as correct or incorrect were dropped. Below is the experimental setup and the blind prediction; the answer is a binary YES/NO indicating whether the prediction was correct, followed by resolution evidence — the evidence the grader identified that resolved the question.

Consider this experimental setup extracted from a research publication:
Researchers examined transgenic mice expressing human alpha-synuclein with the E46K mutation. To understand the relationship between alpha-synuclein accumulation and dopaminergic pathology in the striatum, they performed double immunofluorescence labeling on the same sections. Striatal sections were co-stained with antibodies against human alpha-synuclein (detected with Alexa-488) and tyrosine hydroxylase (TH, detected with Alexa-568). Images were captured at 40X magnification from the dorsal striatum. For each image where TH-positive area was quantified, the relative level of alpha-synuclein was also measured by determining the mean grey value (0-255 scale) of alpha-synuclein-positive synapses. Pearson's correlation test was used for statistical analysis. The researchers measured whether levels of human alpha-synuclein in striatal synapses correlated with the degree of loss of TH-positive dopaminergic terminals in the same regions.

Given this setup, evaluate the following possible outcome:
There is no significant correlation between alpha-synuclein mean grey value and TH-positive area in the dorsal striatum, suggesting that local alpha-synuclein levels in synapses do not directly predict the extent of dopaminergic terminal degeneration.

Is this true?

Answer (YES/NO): NO